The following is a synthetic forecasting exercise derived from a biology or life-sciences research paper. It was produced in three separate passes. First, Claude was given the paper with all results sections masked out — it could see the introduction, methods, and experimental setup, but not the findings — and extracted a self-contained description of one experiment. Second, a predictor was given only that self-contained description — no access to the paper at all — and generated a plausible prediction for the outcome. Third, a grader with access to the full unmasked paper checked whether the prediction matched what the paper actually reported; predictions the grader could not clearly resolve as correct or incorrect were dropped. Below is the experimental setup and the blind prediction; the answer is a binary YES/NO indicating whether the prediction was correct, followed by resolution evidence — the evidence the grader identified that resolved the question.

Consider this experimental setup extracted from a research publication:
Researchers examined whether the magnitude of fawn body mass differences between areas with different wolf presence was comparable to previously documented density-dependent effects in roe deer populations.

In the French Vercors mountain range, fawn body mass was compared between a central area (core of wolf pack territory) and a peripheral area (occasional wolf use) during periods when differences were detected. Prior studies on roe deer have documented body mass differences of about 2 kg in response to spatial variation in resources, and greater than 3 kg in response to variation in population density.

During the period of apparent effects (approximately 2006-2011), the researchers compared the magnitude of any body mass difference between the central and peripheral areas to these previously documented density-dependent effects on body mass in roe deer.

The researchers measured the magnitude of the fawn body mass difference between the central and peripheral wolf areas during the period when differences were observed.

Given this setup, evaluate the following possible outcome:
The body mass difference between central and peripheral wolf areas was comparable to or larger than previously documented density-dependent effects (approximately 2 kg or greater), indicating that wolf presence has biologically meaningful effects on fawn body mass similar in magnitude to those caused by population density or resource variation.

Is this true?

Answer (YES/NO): NO